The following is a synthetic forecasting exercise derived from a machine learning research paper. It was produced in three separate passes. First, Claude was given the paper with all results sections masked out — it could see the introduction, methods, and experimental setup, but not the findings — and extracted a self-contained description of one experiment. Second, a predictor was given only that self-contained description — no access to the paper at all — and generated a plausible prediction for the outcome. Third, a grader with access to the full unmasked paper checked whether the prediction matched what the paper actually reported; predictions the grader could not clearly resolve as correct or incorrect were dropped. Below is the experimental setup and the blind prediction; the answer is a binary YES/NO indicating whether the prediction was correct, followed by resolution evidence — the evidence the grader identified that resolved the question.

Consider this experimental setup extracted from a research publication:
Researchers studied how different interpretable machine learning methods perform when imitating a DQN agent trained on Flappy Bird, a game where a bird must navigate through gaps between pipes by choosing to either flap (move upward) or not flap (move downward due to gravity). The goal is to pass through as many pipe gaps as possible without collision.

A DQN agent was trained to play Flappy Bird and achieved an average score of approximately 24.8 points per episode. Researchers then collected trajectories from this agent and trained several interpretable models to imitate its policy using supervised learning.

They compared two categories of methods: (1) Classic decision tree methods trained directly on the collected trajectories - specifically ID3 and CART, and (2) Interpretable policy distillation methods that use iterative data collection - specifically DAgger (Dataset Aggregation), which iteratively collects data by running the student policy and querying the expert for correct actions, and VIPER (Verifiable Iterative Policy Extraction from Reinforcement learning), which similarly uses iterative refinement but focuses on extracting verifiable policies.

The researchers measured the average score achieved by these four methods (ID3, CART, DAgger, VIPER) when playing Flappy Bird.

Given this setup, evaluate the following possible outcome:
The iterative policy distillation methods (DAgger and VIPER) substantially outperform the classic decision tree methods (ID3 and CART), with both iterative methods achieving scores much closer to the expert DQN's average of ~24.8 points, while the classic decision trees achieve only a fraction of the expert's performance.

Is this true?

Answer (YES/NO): NO